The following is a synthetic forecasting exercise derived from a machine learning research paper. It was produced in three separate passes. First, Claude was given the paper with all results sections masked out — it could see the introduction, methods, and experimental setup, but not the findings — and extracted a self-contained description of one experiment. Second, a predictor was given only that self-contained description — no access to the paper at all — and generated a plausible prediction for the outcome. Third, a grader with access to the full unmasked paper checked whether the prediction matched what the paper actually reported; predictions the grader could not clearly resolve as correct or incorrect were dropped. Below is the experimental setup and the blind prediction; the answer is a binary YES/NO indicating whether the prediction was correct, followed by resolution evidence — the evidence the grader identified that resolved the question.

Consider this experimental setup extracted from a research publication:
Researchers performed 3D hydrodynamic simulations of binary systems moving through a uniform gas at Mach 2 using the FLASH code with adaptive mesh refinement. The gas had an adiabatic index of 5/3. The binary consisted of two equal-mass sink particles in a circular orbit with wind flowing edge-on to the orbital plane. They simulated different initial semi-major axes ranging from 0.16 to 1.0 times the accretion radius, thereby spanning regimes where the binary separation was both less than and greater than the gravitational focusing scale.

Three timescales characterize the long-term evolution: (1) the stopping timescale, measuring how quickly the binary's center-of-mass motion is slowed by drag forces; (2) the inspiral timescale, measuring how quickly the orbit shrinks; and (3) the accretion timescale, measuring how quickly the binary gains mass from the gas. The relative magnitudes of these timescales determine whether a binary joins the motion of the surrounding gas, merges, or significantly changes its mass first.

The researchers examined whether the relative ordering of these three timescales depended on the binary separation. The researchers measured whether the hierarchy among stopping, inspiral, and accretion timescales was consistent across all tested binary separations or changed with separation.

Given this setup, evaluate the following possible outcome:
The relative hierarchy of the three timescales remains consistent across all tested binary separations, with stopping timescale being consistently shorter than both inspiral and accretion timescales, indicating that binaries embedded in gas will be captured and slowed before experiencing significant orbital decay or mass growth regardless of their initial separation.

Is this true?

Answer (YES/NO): YES